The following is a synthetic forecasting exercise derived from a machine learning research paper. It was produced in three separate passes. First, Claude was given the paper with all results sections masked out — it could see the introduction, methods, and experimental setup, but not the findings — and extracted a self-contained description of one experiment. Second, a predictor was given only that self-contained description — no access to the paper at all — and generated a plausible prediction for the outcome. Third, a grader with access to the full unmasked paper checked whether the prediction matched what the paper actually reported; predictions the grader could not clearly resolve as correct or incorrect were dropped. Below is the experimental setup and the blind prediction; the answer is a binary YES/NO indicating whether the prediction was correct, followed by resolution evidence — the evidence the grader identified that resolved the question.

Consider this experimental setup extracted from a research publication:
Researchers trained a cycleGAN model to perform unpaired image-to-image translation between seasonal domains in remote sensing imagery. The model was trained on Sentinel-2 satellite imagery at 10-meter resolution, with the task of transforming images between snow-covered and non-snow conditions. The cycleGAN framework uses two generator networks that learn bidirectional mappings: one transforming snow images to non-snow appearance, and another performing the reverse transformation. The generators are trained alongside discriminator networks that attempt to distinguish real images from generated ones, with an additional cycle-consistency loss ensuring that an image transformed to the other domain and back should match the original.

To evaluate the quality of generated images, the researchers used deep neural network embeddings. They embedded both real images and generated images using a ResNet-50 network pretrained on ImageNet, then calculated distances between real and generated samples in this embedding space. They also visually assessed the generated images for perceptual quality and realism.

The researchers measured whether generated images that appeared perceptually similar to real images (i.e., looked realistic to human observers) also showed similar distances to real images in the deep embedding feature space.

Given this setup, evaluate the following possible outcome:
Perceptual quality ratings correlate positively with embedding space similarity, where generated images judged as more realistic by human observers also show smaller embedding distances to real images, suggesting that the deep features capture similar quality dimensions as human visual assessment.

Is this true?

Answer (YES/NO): YES